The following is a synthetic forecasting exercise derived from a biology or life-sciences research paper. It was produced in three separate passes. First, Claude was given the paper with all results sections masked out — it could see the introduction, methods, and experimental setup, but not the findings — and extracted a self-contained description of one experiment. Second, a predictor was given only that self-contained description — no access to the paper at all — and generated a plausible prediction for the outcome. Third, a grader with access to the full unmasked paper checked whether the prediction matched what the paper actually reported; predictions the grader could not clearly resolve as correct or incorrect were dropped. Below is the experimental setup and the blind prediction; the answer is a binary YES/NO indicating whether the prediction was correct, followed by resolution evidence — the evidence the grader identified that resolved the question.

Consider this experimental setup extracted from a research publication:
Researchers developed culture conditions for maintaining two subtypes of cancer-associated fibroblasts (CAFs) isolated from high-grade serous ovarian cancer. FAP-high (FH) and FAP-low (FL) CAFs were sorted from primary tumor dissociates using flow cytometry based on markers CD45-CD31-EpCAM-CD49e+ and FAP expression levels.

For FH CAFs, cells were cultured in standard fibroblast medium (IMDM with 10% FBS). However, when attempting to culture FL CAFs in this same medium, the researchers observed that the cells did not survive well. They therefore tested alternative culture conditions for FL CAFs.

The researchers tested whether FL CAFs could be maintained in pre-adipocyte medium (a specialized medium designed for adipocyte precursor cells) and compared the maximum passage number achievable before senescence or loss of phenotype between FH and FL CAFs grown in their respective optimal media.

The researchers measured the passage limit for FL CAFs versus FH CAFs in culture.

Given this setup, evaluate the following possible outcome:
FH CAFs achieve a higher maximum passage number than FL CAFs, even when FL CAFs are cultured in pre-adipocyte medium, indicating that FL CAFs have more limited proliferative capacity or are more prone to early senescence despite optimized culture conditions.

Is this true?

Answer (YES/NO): YES